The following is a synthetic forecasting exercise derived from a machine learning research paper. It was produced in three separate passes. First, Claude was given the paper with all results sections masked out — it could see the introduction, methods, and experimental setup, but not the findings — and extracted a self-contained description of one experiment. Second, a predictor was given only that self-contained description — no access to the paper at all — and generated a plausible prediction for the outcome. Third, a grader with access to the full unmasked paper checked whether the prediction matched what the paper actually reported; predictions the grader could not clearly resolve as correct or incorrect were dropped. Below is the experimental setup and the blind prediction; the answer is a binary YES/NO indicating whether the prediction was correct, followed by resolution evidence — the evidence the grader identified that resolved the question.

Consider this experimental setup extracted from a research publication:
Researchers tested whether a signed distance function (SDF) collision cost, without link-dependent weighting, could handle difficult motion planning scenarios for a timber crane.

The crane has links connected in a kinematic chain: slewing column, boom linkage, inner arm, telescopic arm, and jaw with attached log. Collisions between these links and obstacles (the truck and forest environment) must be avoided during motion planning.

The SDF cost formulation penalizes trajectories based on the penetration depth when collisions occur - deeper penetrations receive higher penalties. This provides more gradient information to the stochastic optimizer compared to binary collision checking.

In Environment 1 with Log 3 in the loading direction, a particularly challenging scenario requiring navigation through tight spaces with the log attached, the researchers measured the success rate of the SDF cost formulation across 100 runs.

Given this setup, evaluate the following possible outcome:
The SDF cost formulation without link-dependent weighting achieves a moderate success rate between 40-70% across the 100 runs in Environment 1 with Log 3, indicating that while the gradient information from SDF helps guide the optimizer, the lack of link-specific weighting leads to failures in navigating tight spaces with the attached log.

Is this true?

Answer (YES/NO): NO